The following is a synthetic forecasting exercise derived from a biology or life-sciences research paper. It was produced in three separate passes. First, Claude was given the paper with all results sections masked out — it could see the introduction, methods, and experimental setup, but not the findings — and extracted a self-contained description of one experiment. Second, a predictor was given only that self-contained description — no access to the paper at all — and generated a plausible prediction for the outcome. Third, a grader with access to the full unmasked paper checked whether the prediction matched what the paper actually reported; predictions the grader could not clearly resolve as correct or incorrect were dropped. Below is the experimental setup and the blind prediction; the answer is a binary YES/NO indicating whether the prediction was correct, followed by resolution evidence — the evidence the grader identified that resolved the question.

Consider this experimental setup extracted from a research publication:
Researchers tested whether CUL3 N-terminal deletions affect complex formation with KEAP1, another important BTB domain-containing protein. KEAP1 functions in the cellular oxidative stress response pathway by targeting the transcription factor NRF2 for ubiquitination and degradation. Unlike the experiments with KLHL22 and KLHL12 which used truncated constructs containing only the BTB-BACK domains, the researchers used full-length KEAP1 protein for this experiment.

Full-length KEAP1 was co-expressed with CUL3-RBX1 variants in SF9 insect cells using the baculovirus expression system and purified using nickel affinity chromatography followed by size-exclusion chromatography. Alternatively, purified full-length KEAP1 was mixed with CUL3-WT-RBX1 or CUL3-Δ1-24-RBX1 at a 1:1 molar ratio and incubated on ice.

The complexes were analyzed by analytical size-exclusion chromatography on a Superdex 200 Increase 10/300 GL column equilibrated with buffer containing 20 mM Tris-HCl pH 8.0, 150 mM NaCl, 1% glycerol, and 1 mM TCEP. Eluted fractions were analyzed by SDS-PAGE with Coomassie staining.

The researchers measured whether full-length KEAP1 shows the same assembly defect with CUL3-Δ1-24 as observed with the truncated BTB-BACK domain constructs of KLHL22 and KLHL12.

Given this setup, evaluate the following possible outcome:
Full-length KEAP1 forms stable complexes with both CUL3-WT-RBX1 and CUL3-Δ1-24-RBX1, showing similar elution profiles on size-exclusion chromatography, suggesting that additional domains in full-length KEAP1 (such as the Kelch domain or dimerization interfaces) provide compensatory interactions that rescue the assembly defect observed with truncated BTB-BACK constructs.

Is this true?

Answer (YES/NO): NO